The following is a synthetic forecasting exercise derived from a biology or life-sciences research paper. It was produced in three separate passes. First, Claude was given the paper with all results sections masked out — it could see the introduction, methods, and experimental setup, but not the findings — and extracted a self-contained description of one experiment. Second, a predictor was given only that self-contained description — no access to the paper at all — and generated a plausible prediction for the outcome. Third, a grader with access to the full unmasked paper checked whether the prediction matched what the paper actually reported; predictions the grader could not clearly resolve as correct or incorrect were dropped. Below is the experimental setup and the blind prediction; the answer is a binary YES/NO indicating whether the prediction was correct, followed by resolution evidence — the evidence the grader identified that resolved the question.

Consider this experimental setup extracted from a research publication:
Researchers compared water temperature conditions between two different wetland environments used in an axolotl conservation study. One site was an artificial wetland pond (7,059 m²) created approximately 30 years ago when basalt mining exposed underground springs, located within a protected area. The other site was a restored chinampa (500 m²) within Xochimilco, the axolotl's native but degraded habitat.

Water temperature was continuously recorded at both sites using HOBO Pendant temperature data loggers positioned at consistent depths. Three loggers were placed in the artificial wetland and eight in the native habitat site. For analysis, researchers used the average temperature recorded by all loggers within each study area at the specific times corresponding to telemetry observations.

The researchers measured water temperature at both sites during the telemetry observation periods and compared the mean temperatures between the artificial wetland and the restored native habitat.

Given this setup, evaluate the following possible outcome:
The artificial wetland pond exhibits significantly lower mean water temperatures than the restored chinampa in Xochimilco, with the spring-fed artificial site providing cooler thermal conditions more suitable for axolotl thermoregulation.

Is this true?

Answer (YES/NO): YES